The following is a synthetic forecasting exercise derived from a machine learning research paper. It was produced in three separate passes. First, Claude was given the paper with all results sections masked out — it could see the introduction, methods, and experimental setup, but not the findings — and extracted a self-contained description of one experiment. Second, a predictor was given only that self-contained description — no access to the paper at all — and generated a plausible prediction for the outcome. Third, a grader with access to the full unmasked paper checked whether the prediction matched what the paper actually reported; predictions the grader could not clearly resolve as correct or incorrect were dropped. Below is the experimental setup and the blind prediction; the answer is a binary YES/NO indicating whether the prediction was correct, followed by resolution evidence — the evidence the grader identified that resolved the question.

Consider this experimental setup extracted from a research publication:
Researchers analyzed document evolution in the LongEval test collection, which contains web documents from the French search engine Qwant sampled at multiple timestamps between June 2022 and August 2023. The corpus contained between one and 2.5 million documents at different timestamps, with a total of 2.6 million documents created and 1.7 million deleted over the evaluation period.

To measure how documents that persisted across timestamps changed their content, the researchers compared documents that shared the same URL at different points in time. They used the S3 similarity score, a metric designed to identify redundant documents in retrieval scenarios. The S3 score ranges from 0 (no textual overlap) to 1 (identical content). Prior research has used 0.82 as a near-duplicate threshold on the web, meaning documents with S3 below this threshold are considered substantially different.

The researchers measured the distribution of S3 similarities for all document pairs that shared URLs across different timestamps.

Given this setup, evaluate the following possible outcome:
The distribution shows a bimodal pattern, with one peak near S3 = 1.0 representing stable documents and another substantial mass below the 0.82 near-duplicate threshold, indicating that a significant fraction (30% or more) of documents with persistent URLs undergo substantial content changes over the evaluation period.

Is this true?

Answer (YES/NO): YES